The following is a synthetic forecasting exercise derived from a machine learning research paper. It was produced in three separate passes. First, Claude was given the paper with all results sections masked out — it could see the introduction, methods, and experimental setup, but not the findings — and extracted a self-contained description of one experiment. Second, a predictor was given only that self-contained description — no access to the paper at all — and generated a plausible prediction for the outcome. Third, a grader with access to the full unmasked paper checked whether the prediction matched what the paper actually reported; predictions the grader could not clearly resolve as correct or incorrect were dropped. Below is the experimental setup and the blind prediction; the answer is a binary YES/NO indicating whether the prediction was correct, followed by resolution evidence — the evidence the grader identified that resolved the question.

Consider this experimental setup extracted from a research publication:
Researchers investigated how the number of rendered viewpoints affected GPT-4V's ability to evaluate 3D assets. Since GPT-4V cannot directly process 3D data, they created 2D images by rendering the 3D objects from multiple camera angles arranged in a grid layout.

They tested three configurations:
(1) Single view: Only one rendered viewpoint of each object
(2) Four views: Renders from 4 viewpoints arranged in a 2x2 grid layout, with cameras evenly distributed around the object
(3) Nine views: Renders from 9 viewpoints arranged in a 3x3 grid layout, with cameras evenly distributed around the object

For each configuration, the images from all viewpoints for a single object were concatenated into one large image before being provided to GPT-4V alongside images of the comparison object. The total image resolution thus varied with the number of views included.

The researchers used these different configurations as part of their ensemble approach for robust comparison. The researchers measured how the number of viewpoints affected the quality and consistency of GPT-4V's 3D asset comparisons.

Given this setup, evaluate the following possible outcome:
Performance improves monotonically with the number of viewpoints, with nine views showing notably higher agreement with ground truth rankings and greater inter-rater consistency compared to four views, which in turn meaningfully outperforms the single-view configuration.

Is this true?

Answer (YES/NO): NO